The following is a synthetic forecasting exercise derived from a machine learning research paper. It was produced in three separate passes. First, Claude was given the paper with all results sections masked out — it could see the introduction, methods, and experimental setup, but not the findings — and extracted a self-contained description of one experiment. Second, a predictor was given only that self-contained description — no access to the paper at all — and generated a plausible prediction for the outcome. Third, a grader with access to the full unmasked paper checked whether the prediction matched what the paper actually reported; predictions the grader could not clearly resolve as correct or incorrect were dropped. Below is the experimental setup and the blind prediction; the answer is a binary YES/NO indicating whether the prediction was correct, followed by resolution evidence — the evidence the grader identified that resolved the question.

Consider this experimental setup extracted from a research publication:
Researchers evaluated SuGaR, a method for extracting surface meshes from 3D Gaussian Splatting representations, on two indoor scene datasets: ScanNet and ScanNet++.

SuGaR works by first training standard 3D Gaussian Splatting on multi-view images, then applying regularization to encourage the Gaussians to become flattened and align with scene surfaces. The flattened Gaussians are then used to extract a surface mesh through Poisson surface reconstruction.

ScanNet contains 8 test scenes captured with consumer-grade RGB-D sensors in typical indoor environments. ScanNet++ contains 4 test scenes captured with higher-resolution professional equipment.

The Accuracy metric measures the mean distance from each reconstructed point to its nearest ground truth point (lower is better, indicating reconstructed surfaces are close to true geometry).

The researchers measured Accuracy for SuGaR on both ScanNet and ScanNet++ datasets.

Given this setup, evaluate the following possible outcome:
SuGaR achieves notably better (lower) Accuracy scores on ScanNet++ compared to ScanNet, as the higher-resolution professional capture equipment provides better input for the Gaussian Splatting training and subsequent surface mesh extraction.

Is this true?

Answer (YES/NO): NO